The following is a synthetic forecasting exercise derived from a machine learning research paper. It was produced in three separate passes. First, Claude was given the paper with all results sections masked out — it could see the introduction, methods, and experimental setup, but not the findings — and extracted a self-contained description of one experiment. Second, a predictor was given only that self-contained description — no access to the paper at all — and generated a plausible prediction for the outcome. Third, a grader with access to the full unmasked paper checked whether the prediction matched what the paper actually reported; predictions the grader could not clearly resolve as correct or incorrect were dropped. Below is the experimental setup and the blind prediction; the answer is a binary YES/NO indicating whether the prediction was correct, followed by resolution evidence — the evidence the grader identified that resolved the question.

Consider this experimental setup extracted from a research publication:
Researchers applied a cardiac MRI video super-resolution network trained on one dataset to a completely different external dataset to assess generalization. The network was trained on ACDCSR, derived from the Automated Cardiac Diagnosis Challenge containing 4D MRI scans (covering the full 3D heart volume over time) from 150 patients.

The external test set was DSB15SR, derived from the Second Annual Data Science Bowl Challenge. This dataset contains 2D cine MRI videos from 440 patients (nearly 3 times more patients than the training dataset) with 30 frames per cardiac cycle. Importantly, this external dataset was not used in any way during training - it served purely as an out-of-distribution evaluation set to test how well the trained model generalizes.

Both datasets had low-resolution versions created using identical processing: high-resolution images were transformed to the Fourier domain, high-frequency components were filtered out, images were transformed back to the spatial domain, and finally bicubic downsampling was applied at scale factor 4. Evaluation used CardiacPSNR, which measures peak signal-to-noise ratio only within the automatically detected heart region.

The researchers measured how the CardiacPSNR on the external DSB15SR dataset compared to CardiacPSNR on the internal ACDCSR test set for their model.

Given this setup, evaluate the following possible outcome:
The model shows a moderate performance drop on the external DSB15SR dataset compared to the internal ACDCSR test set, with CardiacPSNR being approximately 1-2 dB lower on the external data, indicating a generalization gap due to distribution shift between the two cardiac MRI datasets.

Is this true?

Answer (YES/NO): NO